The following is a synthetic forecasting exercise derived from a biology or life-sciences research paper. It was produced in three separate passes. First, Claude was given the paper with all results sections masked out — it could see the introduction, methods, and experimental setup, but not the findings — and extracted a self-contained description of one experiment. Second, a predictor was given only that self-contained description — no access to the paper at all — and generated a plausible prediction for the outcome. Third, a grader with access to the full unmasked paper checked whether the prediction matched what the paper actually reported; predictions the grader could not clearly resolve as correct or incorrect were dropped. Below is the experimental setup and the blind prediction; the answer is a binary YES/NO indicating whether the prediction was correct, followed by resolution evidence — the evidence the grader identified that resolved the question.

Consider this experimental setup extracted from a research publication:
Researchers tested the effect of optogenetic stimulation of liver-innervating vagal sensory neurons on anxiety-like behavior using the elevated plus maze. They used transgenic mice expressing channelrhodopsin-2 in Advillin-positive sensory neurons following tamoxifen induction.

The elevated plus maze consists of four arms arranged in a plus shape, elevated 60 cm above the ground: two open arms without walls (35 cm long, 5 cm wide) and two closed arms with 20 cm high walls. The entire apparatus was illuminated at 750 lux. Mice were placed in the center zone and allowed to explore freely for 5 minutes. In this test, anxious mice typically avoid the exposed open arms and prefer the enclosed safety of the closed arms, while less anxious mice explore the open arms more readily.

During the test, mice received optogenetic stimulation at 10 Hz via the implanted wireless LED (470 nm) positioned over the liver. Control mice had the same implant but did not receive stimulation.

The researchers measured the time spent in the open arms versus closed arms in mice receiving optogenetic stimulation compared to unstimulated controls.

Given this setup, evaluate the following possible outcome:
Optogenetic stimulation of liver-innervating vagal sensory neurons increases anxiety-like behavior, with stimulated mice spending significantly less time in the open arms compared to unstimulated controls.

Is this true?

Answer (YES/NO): YES